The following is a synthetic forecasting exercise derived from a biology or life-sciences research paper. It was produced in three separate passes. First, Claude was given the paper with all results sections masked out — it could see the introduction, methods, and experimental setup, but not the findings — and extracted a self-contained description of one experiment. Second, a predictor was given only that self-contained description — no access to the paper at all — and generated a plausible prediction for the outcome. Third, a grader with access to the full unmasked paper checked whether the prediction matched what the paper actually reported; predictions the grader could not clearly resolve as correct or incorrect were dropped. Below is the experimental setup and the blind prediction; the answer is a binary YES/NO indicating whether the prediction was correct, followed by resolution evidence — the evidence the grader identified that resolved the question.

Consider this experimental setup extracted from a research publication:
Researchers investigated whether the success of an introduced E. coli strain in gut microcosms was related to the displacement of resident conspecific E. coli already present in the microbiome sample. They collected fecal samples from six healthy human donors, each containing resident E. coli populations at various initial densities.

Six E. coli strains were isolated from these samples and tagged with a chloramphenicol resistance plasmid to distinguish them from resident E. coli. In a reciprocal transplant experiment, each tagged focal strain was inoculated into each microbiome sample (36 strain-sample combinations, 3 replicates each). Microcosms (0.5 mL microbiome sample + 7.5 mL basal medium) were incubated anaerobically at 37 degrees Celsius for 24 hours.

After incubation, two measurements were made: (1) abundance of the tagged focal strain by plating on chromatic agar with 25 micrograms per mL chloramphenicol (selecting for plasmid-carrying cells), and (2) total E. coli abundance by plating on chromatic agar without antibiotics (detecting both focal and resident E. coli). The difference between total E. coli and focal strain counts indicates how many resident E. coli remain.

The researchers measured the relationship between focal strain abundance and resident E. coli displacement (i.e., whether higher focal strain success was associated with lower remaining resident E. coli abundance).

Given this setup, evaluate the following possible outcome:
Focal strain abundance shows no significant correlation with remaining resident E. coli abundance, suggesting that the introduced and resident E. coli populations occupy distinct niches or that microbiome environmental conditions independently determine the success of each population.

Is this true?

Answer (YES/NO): NO